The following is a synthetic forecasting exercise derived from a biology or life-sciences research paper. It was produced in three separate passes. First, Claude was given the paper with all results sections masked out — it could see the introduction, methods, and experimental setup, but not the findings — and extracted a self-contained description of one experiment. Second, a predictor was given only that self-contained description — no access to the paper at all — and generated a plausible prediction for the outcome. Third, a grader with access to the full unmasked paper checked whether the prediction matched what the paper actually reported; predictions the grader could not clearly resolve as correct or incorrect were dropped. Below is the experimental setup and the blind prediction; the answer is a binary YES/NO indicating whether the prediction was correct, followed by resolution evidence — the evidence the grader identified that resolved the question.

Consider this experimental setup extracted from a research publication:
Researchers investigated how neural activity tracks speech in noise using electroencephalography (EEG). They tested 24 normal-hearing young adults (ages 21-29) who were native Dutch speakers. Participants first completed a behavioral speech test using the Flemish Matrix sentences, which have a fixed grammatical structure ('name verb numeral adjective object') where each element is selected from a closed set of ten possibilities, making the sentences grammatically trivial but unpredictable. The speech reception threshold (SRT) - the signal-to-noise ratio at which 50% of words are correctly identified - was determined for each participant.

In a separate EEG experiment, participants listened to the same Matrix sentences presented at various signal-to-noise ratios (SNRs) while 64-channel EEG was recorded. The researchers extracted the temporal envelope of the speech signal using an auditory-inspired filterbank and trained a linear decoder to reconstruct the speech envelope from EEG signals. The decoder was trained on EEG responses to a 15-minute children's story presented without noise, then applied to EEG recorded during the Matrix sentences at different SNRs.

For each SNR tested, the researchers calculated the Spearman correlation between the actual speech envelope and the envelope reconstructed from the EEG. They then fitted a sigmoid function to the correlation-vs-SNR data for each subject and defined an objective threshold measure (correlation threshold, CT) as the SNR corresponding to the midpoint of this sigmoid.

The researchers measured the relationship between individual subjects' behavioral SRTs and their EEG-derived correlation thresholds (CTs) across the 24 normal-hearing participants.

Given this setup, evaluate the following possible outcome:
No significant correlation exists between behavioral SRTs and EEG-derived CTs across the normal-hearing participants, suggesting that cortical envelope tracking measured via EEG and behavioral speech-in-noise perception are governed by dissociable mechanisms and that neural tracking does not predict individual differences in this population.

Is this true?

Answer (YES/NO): NO